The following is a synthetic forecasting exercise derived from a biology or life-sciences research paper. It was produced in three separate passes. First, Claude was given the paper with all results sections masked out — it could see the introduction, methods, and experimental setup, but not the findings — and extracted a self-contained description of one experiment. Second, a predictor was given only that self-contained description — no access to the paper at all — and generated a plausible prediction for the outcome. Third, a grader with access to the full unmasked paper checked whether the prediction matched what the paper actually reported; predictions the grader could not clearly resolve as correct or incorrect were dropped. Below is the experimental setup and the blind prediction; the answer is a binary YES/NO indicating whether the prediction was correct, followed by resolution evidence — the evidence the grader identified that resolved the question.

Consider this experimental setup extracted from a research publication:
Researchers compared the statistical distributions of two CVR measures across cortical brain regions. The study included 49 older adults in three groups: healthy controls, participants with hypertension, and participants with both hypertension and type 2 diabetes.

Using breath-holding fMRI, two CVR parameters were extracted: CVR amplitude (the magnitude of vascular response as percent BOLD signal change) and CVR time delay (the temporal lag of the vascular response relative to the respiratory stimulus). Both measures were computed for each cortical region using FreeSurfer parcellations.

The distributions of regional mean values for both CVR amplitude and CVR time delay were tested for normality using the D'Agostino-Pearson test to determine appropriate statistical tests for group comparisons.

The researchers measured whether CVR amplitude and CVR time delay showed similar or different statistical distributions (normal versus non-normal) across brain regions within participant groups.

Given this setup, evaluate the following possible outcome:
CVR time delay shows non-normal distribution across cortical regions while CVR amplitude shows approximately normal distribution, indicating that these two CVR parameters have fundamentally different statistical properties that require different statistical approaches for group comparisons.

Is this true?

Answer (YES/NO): YES